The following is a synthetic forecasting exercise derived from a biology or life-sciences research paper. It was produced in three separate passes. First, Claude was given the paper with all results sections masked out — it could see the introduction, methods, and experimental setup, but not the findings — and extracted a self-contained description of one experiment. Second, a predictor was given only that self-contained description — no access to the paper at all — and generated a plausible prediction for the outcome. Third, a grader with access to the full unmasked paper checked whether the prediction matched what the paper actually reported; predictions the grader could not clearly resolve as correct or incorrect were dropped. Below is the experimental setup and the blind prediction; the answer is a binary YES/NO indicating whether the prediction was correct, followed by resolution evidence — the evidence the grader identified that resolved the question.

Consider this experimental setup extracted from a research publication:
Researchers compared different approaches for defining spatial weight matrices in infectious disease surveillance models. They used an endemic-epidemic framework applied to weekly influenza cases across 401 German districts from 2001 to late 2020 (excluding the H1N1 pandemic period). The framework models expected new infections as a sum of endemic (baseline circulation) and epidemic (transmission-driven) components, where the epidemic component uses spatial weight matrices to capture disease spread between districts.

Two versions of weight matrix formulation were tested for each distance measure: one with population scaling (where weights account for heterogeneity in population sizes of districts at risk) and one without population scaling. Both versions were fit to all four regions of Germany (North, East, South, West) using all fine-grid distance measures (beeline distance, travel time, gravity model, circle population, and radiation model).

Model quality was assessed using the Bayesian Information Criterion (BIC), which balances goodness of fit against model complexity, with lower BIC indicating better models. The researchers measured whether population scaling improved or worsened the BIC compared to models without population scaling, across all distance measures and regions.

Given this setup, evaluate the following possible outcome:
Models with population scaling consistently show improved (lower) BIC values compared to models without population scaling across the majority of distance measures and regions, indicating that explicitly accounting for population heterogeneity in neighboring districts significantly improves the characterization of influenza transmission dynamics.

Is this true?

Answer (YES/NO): YES